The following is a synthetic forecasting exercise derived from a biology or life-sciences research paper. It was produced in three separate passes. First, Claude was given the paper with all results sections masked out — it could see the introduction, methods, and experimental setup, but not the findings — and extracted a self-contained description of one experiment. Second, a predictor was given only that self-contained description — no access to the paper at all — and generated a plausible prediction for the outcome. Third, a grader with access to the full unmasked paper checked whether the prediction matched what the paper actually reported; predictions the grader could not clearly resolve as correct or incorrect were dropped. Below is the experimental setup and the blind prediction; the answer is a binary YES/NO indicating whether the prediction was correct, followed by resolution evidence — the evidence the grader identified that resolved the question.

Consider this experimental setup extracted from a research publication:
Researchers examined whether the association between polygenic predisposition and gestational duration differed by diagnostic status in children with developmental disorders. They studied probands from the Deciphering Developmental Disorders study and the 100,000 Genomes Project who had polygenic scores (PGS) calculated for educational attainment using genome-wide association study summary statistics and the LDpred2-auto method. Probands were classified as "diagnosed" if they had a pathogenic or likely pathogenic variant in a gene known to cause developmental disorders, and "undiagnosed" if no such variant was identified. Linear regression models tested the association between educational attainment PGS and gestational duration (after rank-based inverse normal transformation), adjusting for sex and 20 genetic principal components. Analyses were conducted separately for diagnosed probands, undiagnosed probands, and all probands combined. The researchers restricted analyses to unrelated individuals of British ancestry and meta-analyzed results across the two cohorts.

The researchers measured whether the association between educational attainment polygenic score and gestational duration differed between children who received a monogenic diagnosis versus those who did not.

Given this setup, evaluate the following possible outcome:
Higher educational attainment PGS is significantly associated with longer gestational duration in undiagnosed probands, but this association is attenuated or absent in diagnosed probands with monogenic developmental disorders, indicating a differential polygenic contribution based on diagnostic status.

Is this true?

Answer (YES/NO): YES